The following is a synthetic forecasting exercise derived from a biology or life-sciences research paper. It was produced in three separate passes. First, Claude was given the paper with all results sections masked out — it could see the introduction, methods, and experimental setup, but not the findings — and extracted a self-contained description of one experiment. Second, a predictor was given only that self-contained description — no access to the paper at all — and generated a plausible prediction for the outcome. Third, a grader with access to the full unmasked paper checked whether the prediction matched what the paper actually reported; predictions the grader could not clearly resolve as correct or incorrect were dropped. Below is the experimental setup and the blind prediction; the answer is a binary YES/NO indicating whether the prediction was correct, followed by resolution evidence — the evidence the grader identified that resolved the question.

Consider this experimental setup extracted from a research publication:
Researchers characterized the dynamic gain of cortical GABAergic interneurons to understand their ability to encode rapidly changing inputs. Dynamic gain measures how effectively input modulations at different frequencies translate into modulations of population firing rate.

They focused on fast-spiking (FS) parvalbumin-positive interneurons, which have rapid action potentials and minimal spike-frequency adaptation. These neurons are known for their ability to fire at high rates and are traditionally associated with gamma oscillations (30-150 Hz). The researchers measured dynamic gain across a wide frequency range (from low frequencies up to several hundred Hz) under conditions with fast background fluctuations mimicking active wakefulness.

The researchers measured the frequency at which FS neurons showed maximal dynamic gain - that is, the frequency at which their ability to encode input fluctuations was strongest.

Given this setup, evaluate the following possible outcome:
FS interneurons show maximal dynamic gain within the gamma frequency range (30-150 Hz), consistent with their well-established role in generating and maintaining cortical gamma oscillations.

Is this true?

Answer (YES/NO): NO